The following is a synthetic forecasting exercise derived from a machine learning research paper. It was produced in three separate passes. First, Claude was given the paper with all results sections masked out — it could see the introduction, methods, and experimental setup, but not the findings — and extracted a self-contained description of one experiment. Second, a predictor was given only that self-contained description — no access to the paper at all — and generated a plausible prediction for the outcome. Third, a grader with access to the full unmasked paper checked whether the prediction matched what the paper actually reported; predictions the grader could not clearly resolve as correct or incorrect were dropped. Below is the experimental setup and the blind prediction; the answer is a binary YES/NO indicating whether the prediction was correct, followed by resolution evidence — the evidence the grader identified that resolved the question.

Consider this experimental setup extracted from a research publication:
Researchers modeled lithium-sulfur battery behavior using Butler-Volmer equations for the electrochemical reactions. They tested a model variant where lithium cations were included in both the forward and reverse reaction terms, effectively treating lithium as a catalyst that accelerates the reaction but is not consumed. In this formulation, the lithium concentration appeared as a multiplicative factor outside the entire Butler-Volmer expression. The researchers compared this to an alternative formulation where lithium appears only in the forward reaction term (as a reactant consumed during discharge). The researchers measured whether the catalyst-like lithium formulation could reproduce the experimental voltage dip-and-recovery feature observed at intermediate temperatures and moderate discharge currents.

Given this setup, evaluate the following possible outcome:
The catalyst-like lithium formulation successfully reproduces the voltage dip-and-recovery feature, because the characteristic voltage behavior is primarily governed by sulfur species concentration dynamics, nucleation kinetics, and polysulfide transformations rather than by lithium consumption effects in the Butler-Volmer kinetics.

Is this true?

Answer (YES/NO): NO